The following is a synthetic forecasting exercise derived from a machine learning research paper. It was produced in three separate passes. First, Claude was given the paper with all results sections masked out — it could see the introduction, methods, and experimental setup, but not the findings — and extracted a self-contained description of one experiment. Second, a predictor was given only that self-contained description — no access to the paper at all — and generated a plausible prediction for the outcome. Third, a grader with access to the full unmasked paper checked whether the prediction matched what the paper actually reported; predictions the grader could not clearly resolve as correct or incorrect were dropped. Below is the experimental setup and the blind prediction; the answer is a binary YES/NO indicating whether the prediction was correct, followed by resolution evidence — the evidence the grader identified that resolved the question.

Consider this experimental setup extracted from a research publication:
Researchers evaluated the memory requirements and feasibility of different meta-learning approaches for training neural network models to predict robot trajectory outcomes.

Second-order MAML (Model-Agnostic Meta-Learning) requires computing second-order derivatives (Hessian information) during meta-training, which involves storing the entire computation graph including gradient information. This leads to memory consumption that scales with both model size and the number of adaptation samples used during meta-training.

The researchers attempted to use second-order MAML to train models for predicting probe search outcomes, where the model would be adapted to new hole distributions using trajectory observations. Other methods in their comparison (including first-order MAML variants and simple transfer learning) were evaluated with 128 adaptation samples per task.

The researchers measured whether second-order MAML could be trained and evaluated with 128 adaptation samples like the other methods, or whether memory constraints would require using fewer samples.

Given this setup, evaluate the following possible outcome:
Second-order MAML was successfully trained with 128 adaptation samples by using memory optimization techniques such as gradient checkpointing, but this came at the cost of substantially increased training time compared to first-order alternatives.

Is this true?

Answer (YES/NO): NO